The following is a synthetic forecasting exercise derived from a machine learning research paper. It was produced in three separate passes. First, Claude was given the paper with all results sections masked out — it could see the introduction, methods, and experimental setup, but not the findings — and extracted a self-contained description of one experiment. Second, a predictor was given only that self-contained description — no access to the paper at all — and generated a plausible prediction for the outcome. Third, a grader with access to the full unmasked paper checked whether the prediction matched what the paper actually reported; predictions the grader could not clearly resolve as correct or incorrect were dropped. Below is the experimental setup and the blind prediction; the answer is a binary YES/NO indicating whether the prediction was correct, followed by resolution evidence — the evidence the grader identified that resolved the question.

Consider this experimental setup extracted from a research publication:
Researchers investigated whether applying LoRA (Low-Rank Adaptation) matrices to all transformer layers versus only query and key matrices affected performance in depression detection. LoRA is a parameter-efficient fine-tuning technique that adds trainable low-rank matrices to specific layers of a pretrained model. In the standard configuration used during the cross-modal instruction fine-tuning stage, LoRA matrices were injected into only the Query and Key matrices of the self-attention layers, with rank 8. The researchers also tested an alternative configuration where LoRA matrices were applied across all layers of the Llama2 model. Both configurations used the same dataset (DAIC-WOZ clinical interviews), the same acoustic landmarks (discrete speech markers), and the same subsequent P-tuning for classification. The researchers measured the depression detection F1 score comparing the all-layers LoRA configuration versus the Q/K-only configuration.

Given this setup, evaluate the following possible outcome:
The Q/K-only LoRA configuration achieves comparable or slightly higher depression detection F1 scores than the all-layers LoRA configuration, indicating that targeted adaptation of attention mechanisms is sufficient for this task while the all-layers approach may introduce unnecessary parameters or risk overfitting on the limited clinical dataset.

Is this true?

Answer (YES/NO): NO